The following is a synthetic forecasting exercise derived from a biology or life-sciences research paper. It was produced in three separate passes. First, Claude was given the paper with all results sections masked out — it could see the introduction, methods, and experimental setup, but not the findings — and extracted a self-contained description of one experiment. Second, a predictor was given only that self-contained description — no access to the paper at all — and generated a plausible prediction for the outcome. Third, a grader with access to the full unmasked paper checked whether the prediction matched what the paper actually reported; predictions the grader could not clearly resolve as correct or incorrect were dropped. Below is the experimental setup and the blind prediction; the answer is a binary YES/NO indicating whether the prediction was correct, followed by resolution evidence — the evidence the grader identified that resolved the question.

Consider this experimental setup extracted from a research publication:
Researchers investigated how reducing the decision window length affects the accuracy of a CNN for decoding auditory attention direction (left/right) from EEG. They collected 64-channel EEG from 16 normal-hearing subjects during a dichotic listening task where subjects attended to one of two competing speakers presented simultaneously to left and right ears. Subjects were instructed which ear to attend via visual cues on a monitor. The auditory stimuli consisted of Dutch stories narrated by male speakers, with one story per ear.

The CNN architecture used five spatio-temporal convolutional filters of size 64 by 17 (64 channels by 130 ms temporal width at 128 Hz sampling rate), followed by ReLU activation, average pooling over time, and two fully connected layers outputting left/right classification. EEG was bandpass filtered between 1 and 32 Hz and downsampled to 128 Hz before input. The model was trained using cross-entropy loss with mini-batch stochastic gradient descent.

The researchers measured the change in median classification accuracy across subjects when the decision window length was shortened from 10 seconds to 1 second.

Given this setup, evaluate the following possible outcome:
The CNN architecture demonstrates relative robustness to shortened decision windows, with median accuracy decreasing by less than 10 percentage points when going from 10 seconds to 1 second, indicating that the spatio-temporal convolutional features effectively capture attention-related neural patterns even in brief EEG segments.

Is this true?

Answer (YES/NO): YES